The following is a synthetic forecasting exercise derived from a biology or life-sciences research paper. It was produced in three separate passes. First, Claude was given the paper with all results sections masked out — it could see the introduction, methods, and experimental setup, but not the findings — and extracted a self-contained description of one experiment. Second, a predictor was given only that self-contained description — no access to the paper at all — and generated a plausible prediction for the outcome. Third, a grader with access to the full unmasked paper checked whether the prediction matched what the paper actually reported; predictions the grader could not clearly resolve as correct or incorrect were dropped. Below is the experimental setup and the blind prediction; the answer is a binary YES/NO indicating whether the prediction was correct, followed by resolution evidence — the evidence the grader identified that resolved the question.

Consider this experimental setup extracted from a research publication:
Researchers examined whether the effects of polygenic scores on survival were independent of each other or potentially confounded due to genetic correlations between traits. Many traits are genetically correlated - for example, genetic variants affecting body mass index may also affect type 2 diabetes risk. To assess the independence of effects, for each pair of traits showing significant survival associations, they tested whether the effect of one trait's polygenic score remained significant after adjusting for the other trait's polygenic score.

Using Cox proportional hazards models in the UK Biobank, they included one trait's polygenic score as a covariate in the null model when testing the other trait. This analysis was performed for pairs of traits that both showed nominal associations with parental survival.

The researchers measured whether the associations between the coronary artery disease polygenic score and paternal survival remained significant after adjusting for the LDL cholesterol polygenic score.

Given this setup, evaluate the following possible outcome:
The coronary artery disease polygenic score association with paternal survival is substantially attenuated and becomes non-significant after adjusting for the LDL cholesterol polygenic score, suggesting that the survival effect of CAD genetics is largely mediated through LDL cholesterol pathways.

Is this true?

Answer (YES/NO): NO